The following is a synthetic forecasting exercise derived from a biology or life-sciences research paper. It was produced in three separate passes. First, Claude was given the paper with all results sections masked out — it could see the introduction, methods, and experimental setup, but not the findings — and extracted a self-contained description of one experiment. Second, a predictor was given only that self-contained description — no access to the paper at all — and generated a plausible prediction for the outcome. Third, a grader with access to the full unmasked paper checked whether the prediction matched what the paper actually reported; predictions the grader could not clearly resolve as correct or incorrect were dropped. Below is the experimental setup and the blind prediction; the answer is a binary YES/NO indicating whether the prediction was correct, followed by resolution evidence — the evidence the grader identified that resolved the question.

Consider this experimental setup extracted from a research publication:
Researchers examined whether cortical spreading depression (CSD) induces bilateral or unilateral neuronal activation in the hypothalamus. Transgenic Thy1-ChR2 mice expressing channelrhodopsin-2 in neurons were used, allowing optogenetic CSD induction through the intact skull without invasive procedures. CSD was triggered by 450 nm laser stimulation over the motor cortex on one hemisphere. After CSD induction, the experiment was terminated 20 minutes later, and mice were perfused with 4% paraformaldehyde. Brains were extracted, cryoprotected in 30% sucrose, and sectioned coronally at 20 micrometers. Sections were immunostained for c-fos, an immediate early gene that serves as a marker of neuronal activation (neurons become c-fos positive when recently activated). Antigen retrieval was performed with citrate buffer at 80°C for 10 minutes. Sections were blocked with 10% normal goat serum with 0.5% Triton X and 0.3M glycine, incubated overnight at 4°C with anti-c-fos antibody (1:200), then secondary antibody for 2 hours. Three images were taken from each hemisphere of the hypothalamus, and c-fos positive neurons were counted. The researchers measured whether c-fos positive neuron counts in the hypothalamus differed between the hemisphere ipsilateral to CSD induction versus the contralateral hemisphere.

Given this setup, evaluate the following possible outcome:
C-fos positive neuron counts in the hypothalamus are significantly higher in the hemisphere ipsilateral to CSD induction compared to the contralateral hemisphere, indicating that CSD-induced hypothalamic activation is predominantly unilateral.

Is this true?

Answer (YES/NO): NO